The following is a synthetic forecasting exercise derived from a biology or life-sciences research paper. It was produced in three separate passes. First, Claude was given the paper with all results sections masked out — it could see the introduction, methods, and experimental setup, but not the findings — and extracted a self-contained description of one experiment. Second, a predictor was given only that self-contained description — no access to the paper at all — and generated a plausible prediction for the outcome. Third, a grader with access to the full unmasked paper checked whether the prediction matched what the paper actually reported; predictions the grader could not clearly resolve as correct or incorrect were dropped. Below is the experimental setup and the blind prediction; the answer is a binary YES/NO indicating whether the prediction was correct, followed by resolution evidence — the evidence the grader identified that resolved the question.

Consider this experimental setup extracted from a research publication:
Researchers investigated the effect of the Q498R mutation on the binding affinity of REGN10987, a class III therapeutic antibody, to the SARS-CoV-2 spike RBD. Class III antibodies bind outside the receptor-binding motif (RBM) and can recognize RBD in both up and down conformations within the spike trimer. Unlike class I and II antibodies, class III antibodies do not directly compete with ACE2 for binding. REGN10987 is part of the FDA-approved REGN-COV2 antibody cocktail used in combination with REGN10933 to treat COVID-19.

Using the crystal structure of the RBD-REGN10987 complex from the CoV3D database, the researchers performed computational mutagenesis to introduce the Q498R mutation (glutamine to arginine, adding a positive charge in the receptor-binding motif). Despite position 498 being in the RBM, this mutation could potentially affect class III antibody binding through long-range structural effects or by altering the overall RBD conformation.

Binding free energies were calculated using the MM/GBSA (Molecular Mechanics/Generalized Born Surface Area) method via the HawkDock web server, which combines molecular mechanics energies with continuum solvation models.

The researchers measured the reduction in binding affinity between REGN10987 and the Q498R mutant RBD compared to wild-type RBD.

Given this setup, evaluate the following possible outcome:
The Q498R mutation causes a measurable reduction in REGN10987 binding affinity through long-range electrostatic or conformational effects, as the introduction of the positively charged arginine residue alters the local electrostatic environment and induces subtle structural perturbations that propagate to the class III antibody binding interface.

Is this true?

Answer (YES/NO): YES